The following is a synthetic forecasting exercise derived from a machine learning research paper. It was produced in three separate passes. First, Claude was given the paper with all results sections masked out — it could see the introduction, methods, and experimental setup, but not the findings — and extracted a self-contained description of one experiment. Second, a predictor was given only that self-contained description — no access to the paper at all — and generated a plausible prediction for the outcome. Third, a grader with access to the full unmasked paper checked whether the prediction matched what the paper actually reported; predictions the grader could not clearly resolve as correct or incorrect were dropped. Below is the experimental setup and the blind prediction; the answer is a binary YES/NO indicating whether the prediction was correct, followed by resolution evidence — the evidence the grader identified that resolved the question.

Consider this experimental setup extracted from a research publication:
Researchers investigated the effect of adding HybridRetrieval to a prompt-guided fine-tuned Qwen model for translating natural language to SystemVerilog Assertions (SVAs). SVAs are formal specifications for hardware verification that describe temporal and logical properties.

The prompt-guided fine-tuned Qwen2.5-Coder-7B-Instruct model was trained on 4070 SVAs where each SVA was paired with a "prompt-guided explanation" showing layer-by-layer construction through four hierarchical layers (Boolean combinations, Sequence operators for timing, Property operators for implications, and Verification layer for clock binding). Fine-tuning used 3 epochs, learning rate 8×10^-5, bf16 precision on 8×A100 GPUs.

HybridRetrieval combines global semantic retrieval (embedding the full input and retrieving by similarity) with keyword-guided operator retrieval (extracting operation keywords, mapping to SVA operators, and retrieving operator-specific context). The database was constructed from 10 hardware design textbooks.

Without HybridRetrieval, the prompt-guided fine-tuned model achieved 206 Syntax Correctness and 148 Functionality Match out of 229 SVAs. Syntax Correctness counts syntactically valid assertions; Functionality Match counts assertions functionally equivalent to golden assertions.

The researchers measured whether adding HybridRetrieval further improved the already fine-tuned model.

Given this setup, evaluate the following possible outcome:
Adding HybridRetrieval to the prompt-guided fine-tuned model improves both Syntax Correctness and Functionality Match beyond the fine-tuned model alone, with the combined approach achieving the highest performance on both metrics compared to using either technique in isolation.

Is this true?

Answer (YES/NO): YES